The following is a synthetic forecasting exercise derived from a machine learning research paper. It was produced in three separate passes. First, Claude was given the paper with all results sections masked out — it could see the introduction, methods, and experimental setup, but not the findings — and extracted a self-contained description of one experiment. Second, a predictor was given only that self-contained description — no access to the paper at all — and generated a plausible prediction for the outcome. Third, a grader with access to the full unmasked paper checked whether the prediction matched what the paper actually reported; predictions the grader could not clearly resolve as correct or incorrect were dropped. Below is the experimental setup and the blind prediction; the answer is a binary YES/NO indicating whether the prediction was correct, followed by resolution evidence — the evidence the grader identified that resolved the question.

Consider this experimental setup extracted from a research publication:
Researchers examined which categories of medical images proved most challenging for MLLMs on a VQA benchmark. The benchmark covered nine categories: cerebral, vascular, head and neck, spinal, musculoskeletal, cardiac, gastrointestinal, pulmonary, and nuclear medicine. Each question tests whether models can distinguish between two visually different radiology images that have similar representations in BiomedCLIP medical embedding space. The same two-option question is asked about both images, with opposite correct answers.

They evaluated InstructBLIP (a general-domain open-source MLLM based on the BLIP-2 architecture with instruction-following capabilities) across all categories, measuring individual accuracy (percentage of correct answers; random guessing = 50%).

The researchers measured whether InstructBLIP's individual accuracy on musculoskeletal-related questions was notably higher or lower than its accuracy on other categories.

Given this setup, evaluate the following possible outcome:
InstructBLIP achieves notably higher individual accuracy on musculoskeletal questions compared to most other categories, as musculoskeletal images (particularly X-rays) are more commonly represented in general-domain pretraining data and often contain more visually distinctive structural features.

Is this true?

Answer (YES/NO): YES